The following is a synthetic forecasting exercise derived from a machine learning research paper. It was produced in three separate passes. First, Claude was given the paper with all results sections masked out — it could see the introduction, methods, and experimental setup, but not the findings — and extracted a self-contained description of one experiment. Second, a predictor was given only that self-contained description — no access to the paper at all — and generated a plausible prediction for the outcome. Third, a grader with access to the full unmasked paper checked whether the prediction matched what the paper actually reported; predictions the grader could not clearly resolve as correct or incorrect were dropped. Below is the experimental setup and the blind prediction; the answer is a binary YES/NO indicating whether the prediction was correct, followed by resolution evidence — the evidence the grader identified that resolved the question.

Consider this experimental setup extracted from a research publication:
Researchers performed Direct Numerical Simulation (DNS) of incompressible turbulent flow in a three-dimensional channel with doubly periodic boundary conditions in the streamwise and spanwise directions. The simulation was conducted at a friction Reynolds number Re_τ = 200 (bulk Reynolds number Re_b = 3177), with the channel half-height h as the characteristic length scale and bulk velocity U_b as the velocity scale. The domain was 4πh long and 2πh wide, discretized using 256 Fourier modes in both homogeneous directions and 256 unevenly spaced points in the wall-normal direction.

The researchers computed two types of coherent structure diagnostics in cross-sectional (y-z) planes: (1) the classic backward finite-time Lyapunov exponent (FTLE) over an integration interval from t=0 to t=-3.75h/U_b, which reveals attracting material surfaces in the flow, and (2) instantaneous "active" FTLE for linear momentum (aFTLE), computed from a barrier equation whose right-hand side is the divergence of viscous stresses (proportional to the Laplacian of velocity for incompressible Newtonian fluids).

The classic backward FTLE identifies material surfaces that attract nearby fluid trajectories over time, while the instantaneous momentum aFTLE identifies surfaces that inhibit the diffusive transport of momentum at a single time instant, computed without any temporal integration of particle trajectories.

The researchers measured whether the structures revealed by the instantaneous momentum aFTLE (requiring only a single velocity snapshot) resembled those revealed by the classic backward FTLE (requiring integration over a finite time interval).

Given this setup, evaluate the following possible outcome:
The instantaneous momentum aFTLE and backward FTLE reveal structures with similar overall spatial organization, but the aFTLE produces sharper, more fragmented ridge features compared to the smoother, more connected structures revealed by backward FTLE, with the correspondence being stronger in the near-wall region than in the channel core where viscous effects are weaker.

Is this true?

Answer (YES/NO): NO